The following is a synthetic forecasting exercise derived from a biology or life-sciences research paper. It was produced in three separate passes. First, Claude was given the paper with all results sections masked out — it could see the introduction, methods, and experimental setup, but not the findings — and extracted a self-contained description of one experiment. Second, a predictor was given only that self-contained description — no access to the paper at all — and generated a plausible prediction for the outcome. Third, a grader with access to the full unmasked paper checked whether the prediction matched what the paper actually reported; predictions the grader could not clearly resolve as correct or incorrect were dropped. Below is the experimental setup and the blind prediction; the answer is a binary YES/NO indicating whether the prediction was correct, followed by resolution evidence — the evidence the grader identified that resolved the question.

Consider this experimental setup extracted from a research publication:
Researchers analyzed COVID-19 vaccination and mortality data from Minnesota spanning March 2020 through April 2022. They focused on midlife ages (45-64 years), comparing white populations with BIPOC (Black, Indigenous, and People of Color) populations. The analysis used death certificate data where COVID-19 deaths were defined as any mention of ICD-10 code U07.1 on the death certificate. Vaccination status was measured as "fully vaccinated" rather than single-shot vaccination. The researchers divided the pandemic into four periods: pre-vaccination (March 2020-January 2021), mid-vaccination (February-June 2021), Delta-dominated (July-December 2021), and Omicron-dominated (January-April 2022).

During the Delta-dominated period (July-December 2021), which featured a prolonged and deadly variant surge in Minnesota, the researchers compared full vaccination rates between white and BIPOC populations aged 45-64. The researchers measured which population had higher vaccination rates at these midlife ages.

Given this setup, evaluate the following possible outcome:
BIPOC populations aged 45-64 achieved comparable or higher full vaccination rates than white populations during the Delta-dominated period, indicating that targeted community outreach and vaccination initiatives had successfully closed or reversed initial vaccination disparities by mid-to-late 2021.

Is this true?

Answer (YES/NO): YES